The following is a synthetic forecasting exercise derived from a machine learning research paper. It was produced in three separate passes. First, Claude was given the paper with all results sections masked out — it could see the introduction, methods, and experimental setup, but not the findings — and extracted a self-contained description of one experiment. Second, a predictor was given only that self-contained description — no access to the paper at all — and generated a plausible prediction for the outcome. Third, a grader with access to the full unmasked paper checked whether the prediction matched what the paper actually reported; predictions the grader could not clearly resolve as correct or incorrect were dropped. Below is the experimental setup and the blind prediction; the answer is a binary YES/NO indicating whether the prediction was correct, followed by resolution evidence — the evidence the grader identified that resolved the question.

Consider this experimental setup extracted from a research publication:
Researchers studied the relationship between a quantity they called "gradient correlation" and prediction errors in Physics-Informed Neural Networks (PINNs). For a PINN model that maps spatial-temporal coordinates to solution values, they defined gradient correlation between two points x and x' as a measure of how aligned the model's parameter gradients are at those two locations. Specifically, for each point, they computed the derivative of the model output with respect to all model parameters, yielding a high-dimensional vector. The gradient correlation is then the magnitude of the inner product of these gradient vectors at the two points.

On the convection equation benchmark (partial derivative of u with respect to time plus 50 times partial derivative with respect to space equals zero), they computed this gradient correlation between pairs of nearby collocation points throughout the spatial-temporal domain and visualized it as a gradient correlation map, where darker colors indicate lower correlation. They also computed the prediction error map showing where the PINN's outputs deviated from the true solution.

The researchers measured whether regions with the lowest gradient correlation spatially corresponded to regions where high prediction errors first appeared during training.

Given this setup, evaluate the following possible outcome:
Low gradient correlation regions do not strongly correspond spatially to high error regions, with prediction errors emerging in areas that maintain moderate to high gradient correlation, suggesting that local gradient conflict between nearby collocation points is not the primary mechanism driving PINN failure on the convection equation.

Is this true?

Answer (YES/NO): NO